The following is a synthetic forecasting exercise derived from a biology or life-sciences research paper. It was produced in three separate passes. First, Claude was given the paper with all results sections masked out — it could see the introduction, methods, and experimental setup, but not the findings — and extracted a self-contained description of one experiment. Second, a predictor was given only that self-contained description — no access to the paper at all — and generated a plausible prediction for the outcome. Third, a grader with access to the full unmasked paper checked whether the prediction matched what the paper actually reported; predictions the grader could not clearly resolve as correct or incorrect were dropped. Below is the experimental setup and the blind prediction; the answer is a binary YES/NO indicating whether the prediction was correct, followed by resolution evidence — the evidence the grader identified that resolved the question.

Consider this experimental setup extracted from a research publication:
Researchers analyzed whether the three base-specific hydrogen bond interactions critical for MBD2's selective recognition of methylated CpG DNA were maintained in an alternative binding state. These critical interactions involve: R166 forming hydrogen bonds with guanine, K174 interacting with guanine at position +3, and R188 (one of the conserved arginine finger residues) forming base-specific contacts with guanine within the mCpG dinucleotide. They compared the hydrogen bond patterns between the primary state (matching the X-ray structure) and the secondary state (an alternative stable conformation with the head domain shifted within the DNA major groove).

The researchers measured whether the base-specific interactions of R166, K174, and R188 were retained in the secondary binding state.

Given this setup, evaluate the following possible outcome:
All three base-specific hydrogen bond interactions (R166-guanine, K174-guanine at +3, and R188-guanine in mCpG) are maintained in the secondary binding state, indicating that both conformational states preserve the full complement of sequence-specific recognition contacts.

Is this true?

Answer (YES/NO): YES